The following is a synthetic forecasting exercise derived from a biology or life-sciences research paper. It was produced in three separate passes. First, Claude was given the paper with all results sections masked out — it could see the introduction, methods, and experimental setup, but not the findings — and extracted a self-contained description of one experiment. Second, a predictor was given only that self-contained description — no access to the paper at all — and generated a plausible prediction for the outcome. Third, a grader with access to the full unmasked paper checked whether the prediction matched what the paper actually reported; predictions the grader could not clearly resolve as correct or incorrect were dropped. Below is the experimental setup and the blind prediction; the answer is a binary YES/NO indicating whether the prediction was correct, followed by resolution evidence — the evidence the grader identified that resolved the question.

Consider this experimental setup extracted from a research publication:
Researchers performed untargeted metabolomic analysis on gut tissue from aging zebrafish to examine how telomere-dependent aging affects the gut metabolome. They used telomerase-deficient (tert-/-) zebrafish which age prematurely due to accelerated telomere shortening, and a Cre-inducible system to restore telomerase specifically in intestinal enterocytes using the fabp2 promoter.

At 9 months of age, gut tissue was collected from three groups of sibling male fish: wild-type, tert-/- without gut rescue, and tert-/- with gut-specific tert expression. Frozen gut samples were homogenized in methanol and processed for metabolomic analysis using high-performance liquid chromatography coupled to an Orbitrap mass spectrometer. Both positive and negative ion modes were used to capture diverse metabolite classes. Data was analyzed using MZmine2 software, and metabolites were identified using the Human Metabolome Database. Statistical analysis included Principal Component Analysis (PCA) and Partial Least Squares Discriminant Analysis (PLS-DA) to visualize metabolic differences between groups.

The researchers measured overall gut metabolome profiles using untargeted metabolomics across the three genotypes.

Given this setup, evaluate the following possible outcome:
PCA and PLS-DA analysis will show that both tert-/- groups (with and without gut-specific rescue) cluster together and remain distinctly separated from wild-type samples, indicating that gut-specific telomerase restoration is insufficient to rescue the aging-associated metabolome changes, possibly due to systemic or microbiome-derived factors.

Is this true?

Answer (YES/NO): NO